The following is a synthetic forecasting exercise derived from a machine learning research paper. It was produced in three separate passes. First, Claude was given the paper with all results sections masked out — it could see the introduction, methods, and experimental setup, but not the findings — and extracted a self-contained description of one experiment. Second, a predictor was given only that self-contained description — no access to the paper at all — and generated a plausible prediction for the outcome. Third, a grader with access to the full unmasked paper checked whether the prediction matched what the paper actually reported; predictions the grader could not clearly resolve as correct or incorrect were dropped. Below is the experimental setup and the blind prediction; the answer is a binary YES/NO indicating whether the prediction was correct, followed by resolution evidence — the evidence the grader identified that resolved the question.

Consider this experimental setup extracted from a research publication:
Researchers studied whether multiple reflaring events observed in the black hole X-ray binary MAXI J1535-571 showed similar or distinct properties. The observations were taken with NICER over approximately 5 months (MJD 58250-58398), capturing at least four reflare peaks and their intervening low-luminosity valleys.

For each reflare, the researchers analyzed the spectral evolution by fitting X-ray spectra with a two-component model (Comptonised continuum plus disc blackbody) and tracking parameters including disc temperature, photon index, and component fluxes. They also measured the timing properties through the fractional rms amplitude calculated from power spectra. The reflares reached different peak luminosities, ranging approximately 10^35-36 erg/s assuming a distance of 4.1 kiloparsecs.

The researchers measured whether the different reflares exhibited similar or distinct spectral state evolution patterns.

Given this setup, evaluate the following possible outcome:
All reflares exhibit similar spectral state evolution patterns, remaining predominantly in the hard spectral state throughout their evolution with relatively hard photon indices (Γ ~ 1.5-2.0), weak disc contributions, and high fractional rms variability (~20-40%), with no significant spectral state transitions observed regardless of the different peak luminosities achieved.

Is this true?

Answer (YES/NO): NO